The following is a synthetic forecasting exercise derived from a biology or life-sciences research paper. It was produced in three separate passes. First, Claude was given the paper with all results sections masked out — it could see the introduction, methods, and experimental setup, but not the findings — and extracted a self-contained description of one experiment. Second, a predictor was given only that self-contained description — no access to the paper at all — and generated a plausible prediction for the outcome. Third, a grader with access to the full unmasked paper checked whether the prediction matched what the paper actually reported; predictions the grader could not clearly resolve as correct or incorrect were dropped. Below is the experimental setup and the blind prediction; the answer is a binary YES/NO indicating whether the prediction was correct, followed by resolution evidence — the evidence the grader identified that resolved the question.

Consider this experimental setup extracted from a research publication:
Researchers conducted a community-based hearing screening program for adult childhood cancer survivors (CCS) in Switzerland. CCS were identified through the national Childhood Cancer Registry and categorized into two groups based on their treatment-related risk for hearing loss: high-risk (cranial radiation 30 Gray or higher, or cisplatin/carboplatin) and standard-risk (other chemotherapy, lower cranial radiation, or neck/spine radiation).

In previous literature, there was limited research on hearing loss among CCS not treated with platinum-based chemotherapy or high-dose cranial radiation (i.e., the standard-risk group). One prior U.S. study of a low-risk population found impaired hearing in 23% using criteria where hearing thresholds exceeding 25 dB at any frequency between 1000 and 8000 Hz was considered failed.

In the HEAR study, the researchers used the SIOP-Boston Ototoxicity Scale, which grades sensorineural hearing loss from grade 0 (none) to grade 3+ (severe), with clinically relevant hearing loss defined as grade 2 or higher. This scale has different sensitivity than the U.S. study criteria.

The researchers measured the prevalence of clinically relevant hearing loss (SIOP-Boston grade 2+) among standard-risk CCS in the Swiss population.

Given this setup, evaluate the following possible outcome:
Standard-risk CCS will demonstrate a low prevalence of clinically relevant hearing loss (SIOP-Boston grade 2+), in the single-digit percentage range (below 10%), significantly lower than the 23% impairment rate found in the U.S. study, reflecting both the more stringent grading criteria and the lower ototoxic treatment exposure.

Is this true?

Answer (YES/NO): NO